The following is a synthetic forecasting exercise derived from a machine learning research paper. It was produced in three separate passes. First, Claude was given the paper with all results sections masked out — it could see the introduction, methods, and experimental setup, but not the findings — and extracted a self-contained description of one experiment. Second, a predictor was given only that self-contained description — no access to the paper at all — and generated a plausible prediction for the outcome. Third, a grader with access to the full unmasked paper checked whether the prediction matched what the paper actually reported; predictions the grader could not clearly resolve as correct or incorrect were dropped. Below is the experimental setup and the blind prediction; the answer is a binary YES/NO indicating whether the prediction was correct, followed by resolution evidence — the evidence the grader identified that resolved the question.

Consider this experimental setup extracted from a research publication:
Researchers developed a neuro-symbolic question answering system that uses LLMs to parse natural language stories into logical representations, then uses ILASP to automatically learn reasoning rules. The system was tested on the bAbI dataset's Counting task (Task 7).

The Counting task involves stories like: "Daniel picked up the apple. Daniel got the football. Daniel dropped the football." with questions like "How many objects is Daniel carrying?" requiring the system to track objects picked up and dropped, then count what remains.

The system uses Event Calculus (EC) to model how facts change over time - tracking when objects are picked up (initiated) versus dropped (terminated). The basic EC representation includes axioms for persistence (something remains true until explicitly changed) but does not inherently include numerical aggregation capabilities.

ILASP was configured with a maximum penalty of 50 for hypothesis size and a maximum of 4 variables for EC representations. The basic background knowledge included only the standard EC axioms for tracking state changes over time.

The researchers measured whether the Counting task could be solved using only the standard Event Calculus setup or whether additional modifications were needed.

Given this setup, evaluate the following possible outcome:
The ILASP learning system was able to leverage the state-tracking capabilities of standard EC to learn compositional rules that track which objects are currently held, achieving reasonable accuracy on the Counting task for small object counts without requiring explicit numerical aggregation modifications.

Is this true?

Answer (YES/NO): NO